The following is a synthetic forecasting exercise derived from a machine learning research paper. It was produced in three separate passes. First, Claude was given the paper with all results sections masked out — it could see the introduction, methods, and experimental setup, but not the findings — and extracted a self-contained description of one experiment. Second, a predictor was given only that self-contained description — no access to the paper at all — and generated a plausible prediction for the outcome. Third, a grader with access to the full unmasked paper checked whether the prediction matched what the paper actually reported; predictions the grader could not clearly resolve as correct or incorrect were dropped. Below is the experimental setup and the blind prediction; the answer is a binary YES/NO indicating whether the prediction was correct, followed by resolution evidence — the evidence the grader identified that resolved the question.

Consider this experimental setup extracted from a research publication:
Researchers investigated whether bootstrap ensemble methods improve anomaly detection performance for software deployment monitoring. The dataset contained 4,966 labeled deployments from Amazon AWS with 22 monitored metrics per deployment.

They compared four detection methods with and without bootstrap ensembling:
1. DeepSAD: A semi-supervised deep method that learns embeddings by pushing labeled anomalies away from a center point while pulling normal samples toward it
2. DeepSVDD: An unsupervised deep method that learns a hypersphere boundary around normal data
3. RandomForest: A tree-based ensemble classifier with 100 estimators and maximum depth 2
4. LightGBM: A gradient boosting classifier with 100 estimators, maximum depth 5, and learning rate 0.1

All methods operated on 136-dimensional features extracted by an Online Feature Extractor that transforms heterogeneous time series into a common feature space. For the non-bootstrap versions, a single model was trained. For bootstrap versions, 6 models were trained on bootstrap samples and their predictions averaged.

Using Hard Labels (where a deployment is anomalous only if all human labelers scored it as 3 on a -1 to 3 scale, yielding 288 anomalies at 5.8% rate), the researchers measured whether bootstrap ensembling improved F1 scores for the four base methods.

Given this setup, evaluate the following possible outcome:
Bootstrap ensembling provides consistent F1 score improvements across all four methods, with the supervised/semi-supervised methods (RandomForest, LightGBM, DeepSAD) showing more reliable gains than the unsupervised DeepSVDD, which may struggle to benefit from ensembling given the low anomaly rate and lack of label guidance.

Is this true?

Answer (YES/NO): NO